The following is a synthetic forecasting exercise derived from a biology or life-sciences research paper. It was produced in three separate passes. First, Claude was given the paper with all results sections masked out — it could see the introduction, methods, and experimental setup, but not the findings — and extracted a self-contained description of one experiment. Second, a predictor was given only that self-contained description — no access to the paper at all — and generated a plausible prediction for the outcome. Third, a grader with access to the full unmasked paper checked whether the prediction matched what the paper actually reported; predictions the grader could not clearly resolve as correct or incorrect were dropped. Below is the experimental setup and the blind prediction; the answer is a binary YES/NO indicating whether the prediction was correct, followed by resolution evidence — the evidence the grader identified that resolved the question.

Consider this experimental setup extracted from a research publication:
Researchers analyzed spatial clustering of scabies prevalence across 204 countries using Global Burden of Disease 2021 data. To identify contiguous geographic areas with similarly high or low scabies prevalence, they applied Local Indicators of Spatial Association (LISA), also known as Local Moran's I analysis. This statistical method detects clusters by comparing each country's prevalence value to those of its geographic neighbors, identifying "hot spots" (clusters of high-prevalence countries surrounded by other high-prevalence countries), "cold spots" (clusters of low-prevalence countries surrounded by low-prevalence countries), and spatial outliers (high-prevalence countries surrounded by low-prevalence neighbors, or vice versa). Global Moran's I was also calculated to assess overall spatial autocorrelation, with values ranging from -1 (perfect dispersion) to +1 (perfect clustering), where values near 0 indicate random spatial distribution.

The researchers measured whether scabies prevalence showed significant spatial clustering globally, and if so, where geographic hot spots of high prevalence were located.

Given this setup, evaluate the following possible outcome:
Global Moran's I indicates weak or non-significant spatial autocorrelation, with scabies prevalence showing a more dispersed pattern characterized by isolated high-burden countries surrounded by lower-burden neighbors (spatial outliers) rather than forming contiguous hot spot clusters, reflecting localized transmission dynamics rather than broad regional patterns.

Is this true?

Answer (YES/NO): NO